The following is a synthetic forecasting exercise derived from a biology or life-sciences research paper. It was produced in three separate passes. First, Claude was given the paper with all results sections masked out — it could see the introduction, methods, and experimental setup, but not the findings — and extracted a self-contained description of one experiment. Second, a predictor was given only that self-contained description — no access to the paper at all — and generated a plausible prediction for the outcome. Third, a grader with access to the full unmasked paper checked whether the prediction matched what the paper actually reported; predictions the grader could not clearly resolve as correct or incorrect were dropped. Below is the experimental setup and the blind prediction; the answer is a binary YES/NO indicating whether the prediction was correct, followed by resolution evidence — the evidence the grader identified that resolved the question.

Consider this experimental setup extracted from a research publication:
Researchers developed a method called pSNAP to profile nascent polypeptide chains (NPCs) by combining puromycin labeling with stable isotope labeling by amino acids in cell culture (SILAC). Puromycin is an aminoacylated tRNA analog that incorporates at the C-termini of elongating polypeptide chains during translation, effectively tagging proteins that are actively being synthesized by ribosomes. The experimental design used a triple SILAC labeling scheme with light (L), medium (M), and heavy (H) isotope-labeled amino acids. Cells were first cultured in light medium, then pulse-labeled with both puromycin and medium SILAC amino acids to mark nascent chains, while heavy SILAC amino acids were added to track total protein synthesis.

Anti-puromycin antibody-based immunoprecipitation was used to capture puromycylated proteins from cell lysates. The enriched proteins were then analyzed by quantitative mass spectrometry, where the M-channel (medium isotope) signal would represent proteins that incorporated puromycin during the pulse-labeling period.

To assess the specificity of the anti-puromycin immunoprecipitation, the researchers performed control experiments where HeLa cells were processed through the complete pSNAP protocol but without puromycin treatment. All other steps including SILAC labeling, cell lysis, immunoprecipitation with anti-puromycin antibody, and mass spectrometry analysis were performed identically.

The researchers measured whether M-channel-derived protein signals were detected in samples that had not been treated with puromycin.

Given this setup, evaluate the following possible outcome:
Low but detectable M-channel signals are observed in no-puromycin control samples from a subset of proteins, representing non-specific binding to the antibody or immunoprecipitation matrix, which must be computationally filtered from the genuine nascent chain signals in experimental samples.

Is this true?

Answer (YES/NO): YES